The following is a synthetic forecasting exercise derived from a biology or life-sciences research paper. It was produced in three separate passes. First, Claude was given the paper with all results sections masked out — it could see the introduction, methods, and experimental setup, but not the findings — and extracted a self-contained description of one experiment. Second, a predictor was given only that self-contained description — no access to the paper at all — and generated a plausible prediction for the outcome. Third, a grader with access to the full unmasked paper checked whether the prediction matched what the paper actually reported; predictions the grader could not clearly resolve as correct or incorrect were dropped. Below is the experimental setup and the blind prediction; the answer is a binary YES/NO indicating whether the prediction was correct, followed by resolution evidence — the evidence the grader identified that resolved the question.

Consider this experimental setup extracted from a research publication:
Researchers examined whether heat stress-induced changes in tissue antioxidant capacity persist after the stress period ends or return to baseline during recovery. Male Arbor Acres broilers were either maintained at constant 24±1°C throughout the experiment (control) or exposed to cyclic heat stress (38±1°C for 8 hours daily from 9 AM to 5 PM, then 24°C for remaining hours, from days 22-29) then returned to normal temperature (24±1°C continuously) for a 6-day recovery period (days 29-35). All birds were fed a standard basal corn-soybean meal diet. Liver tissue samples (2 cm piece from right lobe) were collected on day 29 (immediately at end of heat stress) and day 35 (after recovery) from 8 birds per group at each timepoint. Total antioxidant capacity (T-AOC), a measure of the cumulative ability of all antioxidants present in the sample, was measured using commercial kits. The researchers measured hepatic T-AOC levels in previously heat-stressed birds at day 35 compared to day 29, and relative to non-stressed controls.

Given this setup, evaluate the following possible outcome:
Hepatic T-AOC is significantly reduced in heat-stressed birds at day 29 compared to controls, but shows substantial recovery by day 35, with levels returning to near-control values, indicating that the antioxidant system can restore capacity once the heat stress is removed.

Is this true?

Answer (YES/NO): NO